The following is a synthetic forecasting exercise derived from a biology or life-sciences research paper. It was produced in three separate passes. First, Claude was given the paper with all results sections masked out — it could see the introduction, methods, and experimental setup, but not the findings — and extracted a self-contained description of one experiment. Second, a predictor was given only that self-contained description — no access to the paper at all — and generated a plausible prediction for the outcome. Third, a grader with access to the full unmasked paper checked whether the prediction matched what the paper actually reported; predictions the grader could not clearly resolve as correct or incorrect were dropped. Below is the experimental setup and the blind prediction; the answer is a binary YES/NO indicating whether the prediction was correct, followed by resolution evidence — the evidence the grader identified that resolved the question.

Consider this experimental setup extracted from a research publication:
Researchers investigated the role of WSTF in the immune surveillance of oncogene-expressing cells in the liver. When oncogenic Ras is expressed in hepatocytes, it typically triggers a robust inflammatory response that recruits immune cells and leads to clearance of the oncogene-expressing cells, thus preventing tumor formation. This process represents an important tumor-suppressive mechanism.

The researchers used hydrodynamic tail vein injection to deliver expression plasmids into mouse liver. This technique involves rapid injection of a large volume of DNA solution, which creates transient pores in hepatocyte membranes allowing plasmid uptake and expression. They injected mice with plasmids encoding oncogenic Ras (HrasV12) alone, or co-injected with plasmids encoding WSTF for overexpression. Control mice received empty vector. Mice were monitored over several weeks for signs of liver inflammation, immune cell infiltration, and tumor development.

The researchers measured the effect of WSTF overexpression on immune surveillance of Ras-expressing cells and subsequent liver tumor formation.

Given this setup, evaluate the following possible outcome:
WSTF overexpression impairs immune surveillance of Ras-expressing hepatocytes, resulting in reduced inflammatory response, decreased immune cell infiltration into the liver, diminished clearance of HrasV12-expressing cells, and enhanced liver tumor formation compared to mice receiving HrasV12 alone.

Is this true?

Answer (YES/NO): YES